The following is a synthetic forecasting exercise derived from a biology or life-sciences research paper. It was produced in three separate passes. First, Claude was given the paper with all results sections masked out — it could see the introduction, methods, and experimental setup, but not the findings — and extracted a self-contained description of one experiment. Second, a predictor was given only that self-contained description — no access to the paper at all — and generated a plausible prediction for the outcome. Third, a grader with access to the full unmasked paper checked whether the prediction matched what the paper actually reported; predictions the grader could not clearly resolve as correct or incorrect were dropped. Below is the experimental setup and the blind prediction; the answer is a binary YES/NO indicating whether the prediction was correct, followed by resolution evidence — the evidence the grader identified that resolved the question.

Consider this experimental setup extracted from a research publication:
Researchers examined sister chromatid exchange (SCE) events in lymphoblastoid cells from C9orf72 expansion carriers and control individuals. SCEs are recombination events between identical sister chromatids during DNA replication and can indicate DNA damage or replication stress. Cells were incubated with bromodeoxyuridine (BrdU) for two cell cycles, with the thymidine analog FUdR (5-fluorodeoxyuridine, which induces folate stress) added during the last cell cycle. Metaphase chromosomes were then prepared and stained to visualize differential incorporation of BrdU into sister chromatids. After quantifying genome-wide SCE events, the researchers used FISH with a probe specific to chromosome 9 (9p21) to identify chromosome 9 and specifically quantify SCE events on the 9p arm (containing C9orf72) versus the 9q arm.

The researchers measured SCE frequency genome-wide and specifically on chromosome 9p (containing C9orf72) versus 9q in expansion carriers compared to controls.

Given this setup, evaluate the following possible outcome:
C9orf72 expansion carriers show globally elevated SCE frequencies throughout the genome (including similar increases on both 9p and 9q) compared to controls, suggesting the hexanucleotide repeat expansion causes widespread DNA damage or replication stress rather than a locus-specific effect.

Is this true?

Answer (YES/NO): NO